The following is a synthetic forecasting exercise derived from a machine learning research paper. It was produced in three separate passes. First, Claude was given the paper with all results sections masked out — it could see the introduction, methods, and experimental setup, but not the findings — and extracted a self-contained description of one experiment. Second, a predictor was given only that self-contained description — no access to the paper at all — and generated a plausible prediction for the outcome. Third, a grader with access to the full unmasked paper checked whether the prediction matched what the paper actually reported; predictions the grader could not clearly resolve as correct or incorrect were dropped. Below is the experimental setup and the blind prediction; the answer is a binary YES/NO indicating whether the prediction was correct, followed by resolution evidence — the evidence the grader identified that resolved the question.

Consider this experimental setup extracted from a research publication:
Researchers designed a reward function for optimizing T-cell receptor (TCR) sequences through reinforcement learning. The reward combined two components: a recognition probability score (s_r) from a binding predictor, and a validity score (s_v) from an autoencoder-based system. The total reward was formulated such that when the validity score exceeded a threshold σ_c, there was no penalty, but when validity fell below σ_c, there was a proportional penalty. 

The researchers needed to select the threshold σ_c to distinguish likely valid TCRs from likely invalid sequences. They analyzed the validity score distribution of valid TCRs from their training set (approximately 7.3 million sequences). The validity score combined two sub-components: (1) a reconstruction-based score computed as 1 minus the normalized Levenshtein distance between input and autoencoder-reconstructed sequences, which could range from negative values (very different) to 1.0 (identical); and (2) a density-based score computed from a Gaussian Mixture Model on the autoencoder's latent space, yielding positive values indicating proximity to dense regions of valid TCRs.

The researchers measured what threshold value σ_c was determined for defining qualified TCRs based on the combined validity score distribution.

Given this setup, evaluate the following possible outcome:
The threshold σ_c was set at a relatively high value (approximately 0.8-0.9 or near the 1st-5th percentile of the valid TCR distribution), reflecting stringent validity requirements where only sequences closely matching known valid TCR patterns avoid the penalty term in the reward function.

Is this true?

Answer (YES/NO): NO